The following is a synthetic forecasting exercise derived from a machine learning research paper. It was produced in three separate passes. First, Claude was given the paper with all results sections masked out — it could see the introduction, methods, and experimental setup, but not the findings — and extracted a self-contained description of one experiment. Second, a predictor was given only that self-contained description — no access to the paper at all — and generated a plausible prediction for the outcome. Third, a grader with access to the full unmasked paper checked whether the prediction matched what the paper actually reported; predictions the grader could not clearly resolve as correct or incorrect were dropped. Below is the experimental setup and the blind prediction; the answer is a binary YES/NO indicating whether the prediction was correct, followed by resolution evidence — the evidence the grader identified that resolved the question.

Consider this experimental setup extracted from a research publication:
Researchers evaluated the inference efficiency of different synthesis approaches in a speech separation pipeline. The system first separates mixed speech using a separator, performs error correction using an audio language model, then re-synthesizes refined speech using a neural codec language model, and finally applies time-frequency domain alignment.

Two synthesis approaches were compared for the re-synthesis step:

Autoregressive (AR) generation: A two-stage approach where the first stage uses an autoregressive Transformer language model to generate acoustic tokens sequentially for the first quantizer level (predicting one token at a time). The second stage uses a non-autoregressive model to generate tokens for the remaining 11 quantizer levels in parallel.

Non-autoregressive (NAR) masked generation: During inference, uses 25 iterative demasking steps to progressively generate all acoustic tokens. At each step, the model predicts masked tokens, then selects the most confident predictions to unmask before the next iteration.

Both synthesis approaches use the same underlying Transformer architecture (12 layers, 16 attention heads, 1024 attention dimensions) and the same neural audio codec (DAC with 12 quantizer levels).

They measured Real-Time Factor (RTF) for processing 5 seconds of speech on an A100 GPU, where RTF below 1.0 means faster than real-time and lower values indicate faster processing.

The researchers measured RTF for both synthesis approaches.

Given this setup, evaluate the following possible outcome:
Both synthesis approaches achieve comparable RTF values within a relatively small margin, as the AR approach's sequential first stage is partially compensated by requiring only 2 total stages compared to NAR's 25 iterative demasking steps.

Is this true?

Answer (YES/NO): NO